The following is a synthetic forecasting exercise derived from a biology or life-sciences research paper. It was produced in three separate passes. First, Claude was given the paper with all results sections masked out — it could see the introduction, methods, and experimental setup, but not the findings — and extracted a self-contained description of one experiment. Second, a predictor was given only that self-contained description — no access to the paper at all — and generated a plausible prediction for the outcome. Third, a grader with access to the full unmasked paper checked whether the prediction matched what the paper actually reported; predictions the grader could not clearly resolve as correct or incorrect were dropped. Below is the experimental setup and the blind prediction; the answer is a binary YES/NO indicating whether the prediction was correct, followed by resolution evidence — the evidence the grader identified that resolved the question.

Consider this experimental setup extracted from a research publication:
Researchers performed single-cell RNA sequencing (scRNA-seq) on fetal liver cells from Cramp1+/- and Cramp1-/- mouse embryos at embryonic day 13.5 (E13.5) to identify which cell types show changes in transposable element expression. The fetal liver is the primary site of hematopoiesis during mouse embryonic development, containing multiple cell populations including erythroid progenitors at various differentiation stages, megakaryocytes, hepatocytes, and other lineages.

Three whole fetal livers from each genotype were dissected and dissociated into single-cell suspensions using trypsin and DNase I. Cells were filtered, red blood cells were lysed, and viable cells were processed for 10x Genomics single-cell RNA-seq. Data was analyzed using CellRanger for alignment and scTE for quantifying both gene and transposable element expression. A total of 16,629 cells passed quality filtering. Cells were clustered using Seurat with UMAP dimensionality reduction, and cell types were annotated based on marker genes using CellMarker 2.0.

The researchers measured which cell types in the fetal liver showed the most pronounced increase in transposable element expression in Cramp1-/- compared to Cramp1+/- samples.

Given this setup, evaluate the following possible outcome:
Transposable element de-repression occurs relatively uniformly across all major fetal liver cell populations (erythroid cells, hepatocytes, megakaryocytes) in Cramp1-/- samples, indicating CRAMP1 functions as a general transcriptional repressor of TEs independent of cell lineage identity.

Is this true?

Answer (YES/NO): NO